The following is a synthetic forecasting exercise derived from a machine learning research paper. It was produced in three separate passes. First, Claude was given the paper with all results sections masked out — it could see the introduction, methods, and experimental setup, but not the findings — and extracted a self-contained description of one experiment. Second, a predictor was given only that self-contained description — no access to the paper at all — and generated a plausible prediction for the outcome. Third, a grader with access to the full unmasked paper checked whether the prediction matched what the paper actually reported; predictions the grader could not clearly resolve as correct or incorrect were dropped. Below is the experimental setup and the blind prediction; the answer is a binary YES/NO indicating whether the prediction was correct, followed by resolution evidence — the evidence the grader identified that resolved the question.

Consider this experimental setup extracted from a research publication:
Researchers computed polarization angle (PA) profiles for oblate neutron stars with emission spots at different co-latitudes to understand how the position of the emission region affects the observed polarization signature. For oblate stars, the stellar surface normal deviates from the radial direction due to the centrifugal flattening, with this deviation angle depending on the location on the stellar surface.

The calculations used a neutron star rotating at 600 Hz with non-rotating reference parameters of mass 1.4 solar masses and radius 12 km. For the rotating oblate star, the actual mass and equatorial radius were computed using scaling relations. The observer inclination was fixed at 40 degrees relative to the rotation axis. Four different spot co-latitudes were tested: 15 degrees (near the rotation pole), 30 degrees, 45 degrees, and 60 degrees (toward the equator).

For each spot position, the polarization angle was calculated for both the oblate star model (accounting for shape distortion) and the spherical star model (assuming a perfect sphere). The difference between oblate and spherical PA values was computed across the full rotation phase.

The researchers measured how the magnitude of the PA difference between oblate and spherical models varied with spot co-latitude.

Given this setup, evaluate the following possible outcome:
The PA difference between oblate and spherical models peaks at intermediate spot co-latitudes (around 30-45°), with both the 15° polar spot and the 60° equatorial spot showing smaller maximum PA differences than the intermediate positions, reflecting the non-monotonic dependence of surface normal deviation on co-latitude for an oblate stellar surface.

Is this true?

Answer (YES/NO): YES